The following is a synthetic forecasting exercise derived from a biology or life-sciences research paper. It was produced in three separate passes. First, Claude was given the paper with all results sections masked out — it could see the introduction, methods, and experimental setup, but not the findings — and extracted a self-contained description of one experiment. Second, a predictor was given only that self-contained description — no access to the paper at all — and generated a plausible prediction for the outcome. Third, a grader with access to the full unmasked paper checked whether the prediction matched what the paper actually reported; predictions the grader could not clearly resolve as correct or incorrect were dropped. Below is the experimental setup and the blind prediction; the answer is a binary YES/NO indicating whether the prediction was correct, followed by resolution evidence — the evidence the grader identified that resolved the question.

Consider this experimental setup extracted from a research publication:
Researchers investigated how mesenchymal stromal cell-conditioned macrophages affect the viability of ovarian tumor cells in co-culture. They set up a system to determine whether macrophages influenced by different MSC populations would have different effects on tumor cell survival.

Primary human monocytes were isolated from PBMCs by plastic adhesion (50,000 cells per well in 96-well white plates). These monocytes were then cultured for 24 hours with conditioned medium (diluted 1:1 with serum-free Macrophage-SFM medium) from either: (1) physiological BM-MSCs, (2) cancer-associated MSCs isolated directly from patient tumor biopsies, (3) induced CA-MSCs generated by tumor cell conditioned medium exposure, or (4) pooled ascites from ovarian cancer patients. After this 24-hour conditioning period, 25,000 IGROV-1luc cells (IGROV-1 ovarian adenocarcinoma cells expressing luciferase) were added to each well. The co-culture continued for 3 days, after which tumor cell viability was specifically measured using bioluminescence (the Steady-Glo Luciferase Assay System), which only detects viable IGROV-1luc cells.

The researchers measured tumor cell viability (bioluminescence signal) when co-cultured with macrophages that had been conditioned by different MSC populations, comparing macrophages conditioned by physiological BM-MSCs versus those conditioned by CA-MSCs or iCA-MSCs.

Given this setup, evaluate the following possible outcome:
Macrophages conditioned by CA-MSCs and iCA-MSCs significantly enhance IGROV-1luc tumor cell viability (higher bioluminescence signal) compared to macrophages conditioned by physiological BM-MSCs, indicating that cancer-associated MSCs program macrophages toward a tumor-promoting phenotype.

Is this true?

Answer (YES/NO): YES